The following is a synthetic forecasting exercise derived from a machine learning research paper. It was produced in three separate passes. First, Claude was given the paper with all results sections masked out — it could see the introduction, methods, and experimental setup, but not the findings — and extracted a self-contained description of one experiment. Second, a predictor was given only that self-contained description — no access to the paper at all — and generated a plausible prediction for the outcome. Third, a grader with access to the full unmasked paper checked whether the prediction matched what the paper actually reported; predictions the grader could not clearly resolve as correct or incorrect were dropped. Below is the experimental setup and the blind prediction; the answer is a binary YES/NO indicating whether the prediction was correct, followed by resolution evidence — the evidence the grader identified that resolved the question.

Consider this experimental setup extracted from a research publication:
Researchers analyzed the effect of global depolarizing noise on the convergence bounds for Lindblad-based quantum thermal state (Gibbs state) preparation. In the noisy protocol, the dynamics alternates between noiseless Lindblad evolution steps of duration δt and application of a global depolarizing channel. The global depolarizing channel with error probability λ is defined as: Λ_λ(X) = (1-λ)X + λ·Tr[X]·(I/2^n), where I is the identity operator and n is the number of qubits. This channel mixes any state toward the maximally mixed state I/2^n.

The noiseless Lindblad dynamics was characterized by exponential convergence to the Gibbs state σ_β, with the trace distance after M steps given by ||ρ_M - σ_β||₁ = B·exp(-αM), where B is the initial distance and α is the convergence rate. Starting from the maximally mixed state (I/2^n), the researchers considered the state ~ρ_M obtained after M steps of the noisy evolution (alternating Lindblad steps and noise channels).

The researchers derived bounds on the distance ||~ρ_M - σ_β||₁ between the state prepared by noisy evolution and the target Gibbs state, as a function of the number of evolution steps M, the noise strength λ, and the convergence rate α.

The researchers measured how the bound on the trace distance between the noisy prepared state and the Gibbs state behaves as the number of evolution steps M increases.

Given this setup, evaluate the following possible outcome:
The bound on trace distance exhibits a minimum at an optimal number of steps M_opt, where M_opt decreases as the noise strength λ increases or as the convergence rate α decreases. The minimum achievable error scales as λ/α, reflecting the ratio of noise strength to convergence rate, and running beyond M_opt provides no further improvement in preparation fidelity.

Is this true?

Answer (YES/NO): NO